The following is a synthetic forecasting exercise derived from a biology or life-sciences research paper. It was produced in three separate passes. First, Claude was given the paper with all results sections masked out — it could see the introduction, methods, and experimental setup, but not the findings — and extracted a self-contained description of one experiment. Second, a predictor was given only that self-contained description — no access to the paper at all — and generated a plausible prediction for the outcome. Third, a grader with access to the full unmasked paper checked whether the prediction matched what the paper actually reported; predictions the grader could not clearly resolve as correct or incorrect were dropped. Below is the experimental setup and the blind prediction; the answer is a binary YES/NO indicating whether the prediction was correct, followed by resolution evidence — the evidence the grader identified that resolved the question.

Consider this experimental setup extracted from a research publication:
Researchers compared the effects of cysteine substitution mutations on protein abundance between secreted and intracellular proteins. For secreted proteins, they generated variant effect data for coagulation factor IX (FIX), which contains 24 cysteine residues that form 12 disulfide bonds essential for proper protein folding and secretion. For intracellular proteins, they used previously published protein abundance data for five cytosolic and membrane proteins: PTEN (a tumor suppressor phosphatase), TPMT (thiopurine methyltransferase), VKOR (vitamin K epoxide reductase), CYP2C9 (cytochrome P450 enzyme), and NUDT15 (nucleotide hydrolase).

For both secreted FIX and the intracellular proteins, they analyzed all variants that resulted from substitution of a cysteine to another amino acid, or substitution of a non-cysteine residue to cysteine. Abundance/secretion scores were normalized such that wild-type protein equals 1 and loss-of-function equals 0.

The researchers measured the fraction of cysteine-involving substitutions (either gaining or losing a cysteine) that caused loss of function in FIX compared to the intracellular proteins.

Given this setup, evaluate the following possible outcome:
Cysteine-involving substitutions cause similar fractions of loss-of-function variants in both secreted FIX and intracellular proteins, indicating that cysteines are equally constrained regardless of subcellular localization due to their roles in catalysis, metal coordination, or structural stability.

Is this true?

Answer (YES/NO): NO